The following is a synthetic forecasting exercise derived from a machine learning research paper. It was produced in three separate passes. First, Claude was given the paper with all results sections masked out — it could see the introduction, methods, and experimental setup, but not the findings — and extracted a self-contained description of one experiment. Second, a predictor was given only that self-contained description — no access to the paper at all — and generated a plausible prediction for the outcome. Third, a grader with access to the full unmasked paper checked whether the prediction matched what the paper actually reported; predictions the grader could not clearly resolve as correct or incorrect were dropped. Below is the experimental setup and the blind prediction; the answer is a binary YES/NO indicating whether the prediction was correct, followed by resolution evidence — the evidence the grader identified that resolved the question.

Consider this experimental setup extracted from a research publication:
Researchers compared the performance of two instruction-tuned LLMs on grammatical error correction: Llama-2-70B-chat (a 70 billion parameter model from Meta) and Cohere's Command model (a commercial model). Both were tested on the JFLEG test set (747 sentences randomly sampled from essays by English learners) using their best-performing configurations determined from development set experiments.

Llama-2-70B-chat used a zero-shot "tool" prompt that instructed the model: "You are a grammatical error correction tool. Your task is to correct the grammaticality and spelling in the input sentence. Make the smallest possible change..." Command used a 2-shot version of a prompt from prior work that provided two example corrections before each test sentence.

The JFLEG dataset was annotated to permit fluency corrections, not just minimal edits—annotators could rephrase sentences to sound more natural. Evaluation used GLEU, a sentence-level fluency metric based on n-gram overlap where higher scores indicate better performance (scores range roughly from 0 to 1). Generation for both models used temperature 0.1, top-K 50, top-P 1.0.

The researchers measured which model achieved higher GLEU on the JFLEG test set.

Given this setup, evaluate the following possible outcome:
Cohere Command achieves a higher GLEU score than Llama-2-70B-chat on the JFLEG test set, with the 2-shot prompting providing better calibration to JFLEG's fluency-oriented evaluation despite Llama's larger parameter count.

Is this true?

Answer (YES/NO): YES